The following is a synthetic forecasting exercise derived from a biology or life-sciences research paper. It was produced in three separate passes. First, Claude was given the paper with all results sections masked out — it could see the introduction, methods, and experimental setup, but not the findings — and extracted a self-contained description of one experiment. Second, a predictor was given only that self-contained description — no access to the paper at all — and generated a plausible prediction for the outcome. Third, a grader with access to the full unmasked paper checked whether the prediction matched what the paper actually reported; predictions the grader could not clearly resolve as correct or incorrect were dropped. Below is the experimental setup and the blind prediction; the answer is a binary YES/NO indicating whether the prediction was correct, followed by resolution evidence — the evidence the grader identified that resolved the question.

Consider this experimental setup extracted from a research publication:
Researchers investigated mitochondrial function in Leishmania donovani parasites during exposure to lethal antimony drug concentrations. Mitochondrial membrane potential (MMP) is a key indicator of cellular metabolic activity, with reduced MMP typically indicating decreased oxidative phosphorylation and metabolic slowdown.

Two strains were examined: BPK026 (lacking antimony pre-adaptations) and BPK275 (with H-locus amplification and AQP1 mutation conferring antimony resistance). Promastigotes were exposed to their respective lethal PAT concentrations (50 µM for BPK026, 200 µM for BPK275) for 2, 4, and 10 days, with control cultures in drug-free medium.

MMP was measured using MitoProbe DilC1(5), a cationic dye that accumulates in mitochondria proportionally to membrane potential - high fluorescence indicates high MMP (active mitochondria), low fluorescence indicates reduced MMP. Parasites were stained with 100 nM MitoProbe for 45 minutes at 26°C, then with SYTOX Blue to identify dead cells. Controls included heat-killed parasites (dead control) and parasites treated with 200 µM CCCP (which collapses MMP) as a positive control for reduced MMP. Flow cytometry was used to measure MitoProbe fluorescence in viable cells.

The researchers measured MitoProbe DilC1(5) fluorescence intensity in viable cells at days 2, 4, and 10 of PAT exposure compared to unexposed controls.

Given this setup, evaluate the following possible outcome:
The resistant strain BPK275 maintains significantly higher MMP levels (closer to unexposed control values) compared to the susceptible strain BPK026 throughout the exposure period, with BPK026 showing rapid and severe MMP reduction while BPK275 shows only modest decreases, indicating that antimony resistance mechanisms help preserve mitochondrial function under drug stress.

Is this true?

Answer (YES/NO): NO